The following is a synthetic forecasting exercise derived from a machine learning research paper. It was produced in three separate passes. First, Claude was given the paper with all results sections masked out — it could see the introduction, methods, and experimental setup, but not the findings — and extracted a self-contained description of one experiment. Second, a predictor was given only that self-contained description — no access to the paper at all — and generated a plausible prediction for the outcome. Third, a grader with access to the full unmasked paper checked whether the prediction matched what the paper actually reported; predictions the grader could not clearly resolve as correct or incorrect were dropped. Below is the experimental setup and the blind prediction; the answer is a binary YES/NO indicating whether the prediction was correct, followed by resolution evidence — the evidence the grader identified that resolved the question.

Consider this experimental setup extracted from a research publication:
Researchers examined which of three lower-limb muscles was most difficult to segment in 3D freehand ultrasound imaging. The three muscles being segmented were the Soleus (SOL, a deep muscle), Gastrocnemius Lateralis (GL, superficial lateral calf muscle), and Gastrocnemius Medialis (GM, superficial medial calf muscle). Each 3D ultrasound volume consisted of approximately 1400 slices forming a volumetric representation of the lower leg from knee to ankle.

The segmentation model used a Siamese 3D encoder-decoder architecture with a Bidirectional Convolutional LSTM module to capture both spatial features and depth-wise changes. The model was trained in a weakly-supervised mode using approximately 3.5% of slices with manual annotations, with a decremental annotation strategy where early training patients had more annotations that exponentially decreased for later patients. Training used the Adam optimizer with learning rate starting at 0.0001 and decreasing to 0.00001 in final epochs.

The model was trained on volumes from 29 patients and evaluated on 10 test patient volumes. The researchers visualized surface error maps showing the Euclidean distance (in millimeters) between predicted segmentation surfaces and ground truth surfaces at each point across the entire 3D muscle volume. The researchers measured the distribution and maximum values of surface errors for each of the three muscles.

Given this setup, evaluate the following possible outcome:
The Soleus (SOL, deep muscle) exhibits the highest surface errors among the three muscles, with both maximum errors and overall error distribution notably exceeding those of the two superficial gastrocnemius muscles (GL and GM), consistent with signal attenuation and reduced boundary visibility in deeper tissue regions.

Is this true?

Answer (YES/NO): YES